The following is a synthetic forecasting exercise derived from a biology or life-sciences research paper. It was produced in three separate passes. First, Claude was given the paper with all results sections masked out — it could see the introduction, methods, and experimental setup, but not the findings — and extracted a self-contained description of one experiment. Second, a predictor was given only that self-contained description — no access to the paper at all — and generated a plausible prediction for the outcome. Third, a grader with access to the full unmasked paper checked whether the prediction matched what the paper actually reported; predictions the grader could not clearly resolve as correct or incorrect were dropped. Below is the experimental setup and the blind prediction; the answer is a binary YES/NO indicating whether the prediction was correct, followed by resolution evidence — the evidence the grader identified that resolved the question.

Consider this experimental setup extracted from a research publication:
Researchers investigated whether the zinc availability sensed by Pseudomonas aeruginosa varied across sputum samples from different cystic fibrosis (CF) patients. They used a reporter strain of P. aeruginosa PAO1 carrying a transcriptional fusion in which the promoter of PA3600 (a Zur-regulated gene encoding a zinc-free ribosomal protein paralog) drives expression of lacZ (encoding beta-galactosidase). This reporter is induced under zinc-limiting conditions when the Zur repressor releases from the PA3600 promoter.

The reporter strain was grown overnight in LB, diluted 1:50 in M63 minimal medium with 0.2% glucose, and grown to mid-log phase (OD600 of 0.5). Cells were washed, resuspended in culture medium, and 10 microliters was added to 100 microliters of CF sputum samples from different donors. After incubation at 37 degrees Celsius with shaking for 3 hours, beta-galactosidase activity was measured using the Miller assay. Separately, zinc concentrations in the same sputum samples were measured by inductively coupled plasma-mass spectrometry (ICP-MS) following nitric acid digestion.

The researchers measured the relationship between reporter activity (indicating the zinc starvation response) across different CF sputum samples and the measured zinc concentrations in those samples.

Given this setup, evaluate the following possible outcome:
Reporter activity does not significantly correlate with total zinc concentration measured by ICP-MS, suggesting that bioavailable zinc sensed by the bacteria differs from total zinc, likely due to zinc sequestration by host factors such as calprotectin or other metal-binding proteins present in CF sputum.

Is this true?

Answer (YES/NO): NO